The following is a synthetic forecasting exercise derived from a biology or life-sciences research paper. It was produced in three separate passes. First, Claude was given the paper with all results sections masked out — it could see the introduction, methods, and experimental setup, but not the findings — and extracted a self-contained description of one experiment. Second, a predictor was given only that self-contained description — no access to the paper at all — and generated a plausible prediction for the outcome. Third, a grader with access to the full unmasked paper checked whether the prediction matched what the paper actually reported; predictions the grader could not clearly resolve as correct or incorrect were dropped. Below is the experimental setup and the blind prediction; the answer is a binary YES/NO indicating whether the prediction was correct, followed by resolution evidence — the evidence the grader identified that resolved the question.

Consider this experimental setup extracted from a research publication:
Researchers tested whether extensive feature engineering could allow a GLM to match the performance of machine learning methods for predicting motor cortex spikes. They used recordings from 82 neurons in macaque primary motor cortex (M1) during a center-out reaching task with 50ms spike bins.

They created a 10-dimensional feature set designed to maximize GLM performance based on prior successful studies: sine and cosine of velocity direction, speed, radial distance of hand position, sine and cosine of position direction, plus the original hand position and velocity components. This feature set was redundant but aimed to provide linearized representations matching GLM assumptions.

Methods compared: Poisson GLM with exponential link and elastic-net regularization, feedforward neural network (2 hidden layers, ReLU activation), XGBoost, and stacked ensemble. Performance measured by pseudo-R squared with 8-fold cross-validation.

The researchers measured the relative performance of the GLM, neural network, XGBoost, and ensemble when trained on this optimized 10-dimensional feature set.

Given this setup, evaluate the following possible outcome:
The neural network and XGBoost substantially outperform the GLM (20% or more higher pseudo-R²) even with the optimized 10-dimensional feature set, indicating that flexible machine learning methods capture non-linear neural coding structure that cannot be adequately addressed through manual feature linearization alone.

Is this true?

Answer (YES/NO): NO